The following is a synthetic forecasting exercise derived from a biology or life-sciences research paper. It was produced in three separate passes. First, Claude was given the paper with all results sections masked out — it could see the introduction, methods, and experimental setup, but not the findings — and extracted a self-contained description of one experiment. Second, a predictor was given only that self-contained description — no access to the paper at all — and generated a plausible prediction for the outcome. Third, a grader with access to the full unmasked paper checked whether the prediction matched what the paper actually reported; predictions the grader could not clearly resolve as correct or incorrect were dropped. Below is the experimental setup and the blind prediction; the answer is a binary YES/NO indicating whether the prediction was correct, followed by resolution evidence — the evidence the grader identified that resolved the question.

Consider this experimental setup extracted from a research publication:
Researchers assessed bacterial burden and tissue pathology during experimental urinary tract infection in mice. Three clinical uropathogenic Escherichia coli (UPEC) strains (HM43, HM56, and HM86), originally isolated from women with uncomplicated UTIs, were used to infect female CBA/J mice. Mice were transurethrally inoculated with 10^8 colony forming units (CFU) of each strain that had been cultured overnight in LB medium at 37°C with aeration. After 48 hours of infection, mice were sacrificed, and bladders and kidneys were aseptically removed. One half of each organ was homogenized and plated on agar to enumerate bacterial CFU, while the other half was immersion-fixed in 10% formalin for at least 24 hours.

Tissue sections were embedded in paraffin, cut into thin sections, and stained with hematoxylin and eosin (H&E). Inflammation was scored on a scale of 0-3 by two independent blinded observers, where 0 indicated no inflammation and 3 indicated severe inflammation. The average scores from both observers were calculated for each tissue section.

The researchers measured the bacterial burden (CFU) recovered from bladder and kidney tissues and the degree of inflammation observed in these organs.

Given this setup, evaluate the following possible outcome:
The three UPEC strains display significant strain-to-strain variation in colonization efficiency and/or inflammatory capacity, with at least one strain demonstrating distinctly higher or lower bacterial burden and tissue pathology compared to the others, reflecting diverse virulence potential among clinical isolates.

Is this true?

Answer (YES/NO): NO